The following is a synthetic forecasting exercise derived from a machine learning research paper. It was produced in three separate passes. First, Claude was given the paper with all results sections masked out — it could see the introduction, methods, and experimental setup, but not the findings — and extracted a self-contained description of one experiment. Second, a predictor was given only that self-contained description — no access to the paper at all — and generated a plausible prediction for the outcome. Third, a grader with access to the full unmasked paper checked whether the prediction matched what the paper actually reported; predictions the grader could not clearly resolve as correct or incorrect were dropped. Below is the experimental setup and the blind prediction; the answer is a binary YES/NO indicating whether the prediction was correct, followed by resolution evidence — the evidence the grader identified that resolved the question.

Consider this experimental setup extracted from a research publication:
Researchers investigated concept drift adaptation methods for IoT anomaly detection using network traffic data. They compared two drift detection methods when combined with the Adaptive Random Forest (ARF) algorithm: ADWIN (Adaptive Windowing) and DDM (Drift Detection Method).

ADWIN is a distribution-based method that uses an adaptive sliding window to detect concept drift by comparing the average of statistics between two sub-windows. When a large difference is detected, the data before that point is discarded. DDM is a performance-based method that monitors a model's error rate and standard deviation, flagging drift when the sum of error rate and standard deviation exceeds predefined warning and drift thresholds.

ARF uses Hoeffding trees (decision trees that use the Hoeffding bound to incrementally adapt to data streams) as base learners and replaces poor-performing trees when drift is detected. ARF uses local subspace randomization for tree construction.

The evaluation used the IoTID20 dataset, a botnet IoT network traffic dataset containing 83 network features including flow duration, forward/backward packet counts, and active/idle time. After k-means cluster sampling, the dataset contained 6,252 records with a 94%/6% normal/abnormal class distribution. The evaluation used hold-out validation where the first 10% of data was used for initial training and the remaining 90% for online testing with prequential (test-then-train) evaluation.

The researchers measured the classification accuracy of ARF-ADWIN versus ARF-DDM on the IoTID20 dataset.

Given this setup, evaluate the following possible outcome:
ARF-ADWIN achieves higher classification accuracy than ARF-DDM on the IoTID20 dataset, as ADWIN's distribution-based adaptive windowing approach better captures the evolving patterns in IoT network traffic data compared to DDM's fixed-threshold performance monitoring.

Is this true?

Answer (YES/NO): NO